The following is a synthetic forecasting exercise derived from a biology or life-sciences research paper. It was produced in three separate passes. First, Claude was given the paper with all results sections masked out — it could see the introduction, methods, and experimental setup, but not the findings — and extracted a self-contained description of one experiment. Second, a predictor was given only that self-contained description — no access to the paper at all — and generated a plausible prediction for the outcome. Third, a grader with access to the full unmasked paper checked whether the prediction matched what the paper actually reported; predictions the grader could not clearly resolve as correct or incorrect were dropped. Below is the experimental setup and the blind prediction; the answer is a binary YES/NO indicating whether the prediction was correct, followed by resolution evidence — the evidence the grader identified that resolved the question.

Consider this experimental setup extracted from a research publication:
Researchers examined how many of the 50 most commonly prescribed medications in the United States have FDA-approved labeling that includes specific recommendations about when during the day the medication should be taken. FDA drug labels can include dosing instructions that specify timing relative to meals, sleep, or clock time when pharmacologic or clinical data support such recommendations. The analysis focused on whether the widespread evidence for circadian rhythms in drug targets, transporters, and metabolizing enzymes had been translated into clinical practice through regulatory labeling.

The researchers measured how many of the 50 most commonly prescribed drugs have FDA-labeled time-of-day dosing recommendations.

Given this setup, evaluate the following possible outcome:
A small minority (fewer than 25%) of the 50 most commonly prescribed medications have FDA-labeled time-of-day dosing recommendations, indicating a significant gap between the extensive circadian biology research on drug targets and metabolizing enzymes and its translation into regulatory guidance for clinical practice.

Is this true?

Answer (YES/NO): YES